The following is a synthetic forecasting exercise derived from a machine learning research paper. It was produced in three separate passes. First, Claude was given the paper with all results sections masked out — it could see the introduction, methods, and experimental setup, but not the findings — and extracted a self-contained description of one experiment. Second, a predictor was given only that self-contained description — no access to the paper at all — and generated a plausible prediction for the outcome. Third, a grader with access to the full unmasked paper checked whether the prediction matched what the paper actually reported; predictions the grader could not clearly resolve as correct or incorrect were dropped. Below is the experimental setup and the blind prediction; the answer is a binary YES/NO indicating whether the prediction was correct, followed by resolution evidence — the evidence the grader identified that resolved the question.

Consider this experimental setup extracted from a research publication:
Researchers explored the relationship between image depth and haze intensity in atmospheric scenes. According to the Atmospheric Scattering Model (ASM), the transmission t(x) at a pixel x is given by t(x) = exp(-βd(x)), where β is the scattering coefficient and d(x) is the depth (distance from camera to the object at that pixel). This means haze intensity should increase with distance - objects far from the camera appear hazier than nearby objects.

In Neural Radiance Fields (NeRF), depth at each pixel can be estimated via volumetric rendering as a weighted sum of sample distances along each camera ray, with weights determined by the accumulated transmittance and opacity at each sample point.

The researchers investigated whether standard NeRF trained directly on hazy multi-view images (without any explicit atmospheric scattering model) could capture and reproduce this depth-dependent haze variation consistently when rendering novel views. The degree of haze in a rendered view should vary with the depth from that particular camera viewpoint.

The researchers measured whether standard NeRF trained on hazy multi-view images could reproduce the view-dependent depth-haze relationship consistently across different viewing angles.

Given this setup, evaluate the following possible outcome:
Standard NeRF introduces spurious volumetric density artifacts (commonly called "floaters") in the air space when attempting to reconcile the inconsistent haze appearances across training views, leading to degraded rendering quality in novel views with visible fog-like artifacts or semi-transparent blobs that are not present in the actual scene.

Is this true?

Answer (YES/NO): NO